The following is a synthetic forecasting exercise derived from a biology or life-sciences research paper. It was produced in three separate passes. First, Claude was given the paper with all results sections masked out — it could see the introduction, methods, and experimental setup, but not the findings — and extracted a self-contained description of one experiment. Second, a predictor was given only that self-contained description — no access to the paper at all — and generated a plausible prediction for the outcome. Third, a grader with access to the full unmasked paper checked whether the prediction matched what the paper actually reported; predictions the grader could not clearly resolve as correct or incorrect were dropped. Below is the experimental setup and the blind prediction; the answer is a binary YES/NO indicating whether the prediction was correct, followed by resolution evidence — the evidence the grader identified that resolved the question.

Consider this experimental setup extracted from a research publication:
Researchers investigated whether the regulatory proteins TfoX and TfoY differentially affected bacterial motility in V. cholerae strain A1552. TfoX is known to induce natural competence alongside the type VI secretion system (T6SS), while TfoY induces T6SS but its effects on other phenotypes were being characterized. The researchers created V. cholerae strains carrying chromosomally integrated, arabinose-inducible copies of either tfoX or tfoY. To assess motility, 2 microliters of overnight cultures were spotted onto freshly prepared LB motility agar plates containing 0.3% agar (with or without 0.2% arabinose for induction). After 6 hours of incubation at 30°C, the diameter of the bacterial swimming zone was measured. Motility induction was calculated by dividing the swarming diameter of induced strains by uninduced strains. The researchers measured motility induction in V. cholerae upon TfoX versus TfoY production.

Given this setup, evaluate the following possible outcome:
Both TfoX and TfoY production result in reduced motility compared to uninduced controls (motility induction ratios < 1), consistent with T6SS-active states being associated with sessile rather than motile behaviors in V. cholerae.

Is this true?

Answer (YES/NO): NO